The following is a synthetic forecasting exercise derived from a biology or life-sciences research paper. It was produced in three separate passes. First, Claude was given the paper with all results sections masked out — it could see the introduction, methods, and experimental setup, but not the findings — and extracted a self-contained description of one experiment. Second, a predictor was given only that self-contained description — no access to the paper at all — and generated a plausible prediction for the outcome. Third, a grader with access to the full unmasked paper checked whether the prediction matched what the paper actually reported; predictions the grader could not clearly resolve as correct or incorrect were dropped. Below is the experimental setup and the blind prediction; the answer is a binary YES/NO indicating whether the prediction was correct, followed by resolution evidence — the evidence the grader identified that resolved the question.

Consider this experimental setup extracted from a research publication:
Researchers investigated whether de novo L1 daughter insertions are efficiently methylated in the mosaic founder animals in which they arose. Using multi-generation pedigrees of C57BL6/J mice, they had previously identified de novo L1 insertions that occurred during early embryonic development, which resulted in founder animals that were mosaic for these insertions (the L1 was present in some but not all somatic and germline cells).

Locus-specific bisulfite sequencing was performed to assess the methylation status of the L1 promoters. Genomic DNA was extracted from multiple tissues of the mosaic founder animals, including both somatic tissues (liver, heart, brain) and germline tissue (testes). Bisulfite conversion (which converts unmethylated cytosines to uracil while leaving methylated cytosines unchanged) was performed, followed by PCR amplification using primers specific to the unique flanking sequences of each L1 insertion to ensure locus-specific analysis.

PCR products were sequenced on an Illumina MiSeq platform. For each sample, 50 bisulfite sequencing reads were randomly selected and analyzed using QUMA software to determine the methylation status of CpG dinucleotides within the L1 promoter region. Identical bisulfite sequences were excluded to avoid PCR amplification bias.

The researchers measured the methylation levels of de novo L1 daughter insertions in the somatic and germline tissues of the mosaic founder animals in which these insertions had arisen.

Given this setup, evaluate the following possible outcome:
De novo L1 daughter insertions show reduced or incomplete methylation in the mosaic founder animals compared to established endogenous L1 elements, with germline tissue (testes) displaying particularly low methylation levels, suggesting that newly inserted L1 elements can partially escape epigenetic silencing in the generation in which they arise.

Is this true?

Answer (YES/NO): NO